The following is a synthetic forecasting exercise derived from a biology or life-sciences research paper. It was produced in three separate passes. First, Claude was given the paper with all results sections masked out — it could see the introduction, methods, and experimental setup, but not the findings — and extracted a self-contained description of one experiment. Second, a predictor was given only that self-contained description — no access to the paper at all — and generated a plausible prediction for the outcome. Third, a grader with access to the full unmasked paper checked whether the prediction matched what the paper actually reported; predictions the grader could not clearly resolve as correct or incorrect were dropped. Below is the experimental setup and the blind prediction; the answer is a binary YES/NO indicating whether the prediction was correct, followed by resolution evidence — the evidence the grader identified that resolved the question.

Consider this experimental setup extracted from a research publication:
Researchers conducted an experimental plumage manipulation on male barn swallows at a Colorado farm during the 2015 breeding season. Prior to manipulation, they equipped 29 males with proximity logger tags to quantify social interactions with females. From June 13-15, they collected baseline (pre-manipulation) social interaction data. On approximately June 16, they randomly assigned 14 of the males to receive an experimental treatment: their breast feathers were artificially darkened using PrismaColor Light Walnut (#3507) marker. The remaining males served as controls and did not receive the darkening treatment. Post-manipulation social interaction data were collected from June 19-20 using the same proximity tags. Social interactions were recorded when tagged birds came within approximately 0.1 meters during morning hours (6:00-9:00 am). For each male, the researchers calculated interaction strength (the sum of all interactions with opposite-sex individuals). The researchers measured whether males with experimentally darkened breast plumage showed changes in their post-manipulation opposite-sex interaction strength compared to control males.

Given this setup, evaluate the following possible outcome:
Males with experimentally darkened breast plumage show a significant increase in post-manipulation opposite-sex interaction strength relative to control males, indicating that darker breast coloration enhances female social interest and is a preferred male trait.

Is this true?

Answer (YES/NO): NO